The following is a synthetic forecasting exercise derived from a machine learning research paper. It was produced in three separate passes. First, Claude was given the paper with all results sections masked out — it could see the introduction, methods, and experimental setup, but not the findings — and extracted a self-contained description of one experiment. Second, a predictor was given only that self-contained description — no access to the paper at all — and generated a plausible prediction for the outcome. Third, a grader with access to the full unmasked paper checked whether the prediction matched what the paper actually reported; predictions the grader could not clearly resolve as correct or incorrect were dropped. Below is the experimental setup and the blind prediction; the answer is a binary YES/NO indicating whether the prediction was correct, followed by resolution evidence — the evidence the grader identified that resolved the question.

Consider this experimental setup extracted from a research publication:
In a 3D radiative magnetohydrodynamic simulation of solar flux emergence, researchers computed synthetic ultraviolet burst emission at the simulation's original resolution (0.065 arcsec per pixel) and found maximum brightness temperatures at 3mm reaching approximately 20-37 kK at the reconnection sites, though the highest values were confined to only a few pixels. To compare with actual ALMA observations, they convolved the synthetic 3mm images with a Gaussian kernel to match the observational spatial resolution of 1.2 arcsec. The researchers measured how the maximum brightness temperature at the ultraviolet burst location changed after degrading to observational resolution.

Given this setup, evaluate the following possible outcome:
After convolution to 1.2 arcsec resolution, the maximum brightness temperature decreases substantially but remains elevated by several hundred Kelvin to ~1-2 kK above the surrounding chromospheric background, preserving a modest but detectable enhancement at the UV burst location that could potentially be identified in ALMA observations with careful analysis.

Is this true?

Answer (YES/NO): NO